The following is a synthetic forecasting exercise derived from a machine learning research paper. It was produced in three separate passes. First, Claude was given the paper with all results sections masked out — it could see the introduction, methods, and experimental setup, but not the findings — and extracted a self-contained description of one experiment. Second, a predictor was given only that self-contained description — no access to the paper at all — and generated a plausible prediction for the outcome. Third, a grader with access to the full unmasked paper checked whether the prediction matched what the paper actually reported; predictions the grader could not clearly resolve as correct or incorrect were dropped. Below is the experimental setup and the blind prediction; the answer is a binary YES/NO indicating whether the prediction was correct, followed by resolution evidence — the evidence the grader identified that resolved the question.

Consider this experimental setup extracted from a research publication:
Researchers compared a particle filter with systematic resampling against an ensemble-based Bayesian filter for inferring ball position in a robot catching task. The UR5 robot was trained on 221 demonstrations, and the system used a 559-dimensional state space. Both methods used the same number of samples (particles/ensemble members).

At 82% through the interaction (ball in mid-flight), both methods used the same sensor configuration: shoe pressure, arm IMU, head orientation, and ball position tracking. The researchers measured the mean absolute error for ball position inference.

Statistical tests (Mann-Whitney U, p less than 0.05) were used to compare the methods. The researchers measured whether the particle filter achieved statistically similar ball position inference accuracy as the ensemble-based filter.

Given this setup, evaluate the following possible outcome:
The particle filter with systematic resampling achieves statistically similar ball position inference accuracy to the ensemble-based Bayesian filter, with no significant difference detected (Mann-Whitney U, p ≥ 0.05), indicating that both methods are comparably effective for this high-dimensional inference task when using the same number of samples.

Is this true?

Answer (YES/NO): YES